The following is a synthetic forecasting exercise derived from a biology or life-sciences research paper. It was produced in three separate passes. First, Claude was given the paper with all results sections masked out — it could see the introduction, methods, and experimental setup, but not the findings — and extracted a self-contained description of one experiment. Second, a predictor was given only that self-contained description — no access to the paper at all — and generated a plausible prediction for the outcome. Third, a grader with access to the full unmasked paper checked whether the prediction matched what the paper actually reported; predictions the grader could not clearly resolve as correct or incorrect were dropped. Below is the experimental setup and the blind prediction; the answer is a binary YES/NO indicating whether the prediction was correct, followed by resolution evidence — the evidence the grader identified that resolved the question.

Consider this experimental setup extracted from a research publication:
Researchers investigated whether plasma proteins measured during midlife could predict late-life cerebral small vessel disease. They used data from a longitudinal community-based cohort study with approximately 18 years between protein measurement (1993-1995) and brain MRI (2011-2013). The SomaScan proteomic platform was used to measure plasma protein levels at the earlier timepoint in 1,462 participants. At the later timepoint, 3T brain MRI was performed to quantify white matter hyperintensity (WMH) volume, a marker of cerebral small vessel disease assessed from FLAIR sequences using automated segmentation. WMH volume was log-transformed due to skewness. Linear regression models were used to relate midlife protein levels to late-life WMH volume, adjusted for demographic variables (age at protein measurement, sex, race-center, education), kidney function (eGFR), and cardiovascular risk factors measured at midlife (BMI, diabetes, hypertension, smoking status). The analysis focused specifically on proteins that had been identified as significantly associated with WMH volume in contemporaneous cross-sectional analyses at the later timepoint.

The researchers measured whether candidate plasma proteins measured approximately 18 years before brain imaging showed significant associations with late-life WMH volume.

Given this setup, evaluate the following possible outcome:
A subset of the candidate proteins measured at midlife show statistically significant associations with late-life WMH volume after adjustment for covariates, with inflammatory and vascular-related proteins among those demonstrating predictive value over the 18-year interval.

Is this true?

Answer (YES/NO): NO